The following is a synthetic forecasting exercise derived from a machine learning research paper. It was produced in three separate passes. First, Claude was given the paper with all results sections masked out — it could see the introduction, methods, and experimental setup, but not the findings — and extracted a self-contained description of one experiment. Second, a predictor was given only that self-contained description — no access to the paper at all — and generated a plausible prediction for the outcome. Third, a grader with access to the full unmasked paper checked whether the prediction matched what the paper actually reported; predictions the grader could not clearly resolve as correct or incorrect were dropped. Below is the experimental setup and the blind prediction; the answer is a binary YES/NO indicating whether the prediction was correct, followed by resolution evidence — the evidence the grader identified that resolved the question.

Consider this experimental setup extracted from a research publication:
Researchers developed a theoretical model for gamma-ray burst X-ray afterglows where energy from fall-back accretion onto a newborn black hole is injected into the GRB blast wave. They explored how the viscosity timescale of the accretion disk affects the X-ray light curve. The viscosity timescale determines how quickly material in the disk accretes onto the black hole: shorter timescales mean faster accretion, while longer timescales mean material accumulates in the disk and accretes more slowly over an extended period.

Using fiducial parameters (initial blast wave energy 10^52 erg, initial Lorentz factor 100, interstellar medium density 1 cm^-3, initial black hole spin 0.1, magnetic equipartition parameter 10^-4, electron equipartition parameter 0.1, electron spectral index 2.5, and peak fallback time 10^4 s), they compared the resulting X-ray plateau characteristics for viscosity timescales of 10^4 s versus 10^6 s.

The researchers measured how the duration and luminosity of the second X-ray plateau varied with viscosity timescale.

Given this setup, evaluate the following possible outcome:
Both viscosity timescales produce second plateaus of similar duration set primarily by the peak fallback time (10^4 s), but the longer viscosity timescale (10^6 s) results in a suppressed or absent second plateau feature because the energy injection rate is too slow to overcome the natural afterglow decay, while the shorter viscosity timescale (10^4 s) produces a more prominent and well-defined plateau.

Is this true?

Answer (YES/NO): NO